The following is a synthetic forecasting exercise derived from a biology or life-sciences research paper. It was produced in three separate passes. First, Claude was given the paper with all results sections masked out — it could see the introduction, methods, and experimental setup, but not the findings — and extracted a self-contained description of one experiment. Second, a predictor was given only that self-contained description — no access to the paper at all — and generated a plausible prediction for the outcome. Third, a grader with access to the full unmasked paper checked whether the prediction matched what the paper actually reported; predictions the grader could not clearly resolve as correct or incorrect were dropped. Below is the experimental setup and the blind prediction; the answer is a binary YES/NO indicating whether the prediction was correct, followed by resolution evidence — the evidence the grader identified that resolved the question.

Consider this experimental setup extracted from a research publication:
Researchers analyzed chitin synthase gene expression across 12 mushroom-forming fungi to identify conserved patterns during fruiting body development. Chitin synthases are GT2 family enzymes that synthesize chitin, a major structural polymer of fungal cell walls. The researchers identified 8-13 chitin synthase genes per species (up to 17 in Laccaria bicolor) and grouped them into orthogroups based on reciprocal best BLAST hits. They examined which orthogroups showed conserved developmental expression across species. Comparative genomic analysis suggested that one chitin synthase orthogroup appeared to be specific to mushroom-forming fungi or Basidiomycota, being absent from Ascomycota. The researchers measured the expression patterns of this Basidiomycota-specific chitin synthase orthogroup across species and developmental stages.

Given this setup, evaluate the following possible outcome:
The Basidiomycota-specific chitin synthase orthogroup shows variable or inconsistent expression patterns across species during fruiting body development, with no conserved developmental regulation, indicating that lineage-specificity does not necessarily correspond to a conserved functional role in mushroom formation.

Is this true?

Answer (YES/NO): NO